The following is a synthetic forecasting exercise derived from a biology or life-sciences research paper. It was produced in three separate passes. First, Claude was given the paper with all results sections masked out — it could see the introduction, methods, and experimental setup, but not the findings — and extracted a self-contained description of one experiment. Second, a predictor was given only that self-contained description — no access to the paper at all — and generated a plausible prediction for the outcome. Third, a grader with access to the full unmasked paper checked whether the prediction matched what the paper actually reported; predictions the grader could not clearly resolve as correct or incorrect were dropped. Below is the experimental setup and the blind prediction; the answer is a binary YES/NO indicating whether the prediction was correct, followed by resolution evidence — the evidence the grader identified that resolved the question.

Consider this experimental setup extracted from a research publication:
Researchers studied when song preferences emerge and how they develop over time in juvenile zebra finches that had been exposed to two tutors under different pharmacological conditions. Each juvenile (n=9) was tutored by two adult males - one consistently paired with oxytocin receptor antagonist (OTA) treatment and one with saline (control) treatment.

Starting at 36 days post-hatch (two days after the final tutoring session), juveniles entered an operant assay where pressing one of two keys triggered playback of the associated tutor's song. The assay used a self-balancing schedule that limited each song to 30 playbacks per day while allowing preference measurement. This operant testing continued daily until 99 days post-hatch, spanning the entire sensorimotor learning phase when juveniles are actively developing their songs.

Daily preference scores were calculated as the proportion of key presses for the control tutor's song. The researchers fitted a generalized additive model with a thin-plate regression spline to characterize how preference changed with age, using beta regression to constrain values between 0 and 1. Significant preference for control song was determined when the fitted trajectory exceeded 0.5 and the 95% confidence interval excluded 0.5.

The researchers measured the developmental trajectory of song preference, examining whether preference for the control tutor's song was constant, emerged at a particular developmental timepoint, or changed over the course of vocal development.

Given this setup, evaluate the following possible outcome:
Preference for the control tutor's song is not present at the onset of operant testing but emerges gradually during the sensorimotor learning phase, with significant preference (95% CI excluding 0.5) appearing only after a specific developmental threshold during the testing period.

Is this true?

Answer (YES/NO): YES